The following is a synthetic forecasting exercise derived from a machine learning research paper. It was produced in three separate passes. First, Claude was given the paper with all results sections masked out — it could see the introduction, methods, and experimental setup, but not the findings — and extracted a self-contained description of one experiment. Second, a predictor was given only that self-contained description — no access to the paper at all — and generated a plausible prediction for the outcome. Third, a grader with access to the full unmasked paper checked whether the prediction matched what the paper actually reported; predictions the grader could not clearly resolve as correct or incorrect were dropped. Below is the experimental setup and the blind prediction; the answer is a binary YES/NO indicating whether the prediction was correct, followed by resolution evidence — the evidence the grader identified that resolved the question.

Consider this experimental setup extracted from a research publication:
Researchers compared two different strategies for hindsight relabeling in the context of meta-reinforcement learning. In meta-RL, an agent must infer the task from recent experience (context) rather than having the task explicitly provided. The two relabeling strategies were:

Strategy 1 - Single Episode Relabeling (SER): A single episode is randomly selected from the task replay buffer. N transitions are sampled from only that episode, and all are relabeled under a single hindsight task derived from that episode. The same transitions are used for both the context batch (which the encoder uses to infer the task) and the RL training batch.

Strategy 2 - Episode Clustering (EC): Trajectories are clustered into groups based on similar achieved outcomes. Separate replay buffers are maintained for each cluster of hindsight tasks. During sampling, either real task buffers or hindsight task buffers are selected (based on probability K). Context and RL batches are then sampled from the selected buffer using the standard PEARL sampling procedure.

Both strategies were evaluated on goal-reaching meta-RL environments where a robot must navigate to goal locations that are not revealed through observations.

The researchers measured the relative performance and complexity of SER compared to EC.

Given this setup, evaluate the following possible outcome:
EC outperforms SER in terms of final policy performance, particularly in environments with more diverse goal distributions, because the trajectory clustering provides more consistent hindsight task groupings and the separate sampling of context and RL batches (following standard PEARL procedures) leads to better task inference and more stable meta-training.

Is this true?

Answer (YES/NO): NO